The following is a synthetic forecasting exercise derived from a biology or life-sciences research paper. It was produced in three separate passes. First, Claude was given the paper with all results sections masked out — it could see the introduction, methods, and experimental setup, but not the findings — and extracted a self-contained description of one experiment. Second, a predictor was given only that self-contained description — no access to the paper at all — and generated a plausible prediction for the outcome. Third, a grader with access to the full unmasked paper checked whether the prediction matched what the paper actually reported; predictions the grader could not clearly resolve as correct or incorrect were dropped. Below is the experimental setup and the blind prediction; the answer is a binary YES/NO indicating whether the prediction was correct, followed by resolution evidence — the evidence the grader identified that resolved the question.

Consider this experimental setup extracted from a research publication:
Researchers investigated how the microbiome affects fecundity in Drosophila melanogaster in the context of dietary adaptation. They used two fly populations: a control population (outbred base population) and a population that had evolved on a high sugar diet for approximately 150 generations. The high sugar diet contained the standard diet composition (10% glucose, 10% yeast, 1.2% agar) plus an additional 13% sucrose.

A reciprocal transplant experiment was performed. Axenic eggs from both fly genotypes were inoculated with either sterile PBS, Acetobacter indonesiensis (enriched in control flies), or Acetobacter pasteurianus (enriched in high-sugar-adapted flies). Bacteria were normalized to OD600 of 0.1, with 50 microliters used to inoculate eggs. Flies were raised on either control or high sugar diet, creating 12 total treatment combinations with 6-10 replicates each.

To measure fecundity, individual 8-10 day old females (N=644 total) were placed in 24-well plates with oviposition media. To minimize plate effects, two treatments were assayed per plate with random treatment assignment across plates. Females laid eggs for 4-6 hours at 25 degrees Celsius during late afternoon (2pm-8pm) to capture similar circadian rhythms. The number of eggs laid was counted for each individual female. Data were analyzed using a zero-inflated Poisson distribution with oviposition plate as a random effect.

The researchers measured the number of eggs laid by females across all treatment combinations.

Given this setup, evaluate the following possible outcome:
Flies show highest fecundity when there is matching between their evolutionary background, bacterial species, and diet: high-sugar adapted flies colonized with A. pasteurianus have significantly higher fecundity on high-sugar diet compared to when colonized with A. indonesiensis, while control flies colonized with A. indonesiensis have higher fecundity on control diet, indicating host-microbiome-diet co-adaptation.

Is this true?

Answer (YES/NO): NO